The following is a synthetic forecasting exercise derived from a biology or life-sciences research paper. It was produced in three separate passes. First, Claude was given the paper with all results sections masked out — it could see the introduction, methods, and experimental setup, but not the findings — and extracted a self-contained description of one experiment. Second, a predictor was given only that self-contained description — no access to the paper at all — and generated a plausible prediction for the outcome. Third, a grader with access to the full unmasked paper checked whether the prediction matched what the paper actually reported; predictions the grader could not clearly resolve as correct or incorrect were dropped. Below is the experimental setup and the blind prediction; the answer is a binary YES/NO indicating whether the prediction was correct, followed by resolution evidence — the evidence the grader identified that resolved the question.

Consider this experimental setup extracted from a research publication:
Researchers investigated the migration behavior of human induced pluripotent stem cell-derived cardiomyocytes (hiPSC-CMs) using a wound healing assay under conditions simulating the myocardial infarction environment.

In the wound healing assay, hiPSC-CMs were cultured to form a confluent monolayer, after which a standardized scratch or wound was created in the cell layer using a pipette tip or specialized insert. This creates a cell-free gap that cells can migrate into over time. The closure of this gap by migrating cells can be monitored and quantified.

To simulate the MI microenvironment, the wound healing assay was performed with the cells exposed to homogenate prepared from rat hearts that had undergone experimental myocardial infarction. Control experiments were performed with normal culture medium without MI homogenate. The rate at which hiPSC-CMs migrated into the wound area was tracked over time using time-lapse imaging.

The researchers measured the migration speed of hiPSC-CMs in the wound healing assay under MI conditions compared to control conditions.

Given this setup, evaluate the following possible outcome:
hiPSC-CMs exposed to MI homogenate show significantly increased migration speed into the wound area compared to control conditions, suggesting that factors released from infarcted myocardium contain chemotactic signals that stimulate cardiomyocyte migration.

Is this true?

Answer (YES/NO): YES